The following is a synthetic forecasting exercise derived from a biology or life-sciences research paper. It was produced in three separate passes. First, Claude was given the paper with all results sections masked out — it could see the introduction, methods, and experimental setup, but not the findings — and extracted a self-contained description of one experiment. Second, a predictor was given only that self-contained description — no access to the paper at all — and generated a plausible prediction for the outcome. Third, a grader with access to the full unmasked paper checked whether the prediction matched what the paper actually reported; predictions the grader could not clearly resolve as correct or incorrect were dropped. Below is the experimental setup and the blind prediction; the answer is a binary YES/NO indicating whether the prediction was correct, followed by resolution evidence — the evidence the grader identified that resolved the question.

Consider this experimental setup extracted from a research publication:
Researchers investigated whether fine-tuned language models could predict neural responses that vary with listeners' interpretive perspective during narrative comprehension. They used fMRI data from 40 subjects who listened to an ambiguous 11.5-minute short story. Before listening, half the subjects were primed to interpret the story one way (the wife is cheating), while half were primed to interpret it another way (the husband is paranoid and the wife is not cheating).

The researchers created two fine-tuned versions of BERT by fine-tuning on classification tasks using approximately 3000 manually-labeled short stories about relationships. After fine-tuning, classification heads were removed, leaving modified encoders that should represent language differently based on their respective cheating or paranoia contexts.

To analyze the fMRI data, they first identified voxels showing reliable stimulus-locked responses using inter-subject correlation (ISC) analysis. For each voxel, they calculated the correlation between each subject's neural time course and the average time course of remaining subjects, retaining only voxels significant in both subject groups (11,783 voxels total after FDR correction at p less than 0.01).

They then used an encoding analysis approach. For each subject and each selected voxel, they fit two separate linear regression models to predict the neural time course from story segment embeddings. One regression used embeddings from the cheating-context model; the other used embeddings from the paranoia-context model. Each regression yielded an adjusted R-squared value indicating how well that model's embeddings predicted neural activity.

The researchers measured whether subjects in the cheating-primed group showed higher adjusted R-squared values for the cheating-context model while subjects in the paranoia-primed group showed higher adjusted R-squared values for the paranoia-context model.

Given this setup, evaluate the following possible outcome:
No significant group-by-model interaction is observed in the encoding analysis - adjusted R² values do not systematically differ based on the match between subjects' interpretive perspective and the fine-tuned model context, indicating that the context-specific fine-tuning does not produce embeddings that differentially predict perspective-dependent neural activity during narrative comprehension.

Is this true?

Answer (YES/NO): NO